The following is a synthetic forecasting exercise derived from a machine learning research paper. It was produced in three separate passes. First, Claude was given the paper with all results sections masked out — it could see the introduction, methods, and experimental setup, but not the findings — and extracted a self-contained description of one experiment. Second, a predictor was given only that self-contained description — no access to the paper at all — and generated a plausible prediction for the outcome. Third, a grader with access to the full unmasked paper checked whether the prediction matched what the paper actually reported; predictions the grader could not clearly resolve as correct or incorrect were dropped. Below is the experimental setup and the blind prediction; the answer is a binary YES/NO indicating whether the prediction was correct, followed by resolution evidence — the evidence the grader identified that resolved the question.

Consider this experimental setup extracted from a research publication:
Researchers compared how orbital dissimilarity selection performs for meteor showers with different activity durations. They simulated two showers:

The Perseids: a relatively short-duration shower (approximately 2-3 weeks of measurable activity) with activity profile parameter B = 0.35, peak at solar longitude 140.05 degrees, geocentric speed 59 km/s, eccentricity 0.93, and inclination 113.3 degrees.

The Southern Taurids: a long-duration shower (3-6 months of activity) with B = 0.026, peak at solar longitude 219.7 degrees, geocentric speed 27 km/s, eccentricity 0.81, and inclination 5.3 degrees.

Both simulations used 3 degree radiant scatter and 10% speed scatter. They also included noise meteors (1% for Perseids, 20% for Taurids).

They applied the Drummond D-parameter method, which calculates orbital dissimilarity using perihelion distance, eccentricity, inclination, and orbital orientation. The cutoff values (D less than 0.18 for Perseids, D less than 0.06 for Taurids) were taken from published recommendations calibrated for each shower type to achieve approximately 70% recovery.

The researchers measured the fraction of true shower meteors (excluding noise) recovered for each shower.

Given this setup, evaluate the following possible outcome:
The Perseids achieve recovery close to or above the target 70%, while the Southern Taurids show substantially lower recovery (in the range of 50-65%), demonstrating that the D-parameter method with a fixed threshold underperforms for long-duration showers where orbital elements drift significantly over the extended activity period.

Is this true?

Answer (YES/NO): NO